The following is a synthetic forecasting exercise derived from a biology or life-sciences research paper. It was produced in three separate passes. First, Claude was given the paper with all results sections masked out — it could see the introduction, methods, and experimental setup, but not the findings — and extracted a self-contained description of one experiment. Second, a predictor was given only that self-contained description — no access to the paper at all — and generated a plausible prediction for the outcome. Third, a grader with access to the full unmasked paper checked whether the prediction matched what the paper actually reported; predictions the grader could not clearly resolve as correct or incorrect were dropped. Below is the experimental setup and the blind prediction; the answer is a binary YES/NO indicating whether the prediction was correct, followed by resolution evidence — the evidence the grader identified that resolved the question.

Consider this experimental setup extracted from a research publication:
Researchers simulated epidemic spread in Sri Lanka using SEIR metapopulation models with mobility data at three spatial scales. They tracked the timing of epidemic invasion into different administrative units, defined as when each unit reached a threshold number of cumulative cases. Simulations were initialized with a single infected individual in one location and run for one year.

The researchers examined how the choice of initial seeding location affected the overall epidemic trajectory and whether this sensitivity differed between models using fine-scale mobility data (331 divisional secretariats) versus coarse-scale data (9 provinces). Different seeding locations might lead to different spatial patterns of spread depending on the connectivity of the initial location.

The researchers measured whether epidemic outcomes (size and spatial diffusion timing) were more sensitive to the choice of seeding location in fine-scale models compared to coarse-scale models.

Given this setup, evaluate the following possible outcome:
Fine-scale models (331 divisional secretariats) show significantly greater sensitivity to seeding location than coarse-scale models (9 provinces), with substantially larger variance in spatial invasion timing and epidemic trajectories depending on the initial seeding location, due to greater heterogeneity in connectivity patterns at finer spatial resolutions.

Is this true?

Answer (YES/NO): NO